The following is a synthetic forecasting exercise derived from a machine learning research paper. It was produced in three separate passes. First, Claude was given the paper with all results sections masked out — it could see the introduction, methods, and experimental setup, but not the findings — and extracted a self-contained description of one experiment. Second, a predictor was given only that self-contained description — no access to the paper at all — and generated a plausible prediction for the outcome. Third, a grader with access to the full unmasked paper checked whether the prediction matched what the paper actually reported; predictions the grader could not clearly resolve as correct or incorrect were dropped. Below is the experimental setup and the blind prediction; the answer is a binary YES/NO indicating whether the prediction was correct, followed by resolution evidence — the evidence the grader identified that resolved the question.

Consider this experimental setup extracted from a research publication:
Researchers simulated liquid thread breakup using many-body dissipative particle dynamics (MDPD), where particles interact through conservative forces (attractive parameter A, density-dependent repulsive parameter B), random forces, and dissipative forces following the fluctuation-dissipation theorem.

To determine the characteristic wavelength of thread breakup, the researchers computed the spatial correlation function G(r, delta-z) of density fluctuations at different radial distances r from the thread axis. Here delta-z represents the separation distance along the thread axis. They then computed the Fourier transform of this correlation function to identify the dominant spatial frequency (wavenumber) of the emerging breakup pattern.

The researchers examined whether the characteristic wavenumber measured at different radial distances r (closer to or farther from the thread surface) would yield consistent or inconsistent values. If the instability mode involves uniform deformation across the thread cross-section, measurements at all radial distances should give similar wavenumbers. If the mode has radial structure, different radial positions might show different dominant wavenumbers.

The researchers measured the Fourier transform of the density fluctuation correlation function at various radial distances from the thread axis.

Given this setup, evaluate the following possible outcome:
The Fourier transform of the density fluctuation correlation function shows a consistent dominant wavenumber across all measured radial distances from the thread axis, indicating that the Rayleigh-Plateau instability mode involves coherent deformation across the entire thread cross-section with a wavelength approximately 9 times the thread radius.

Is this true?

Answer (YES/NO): NO